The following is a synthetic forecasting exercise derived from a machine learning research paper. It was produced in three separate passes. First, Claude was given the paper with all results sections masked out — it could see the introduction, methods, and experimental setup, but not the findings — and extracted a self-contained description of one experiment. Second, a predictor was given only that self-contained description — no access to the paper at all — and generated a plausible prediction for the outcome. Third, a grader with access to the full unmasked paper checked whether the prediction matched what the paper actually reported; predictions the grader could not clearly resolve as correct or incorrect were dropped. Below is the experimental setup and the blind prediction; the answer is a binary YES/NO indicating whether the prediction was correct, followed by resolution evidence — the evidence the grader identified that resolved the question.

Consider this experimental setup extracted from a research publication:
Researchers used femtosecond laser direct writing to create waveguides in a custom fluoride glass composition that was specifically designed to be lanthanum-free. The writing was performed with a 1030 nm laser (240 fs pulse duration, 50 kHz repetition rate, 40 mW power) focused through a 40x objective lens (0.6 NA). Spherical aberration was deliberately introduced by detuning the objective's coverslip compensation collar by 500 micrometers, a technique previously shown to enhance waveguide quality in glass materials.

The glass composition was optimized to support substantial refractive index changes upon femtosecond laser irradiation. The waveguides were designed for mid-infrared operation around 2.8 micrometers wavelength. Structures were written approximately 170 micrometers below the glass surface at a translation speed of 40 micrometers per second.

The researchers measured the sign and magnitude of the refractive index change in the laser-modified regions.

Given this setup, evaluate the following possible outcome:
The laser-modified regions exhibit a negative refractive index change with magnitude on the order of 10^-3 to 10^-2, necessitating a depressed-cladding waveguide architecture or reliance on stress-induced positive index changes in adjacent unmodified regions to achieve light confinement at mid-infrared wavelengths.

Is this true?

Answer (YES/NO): NO